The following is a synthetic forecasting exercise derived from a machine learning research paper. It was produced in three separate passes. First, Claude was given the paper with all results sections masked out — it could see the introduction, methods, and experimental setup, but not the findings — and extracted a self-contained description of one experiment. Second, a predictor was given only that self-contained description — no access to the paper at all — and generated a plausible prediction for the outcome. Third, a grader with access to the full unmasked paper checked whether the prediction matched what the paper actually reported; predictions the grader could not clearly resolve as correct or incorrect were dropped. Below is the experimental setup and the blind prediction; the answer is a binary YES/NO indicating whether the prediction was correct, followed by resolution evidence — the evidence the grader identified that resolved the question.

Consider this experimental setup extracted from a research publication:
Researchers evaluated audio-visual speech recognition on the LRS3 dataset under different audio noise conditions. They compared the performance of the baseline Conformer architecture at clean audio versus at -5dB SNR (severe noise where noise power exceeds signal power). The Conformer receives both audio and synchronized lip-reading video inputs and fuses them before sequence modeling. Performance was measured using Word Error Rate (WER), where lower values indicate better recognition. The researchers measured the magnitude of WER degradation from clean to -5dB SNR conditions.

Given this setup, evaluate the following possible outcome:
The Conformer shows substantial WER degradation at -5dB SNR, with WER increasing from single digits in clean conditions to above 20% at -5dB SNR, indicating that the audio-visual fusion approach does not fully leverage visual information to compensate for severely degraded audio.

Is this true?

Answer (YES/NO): YES